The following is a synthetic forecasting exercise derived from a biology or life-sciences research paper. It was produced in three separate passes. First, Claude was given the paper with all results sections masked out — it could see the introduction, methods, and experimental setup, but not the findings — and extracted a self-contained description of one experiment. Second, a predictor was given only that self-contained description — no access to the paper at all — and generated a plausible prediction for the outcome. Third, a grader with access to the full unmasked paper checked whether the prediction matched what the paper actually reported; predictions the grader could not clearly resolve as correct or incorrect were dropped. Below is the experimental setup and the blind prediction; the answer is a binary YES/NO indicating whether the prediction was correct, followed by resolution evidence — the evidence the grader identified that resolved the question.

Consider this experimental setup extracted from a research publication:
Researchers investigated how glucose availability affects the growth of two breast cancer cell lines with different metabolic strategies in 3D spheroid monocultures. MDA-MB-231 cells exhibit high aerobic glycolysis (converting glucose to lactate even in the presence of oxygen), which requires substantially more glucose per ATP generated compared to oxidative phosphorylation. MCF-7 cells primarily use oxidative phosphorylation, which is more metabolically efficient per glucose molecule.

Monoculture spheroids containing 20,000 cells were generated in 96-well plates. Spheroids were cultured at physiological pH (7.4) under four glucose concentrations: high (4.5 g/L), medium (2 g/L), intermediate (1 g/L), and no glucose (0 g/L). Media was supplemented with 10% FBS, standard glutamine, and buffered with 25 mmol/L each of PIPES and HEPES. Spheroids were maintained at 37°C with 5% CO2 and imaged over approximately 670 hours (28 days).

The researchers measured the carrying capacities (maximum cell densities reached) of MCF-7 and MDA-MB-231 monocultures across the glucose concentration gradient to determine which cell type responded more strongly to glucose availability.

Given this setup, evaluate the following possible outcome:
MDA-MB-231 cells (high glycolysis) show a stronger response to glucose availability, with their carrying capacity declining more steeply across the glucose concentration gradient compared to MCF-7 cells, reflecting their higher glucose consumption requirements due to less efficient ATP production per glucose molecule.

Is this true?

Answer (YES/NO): NO